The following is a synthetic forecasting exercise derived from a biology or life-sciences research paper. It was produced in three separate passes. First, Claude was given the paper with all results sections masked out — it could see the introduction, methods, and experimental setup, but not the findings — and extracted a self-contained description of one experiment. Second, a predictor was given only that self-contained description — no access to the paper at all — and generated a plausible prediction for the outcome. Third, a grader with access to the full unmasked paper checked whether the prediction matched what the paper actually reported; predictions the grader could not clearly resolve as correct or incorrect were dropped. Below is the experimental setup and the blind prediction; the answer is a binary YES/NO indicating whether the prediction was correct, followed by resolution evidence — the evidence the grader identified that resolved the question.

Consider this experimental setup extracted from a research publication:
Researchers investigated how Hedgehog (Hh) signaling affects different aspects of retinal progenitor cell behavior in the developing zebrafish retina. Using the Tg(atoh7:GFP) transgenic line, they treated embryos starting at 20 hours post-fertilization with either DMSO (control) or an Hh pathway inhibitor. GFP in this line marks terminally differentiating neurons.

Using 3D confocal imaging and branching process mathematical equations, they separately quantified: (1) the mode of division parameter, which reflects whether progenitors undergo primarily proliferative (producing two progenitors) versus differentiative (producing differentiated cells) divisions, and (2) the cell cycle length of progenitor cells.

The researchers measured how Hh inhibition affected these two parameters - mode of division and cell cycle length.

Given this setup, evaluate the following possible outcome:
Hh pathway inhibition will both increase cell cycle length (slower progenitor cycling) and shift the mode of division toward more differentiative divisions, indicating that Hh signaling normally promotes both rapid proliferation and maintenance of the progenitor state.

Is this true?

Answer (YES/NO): NO